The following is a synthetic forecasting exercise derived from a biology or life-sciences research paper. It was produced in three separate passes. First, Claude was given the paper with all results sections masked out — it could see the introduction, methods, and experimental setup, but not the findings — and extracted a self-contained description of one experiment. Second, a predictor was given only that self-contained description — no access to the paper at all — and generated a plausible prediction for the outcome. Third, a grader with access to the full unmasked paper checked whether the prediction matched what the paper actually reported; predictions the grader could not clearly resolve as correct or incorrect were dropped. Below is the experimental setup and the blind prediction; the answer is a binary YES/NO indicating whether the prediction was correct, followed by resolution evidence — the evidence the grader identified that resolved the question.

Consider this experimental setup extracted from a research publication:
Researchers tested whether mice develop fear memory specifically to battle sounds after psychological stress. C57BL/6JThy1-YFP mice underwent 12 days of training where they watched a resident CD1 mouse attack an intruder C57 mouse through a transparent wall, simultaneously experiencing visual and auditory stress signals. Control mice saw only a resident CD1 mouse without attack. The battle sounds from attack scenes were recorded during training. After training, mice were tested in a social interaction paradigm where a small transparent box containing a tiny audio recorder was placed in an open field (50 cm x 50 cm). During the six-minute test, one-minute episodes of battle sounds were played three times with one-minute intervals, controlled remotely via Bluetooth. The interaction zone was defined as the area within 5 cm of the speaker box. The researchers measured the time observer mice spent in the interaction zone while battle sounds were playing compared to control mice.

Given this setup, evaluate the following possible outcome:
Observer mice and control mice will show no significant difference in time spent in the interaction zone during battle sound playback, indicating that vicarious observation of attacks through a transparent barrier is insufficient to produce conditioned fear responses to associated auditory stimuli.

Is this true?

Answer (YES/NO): NO